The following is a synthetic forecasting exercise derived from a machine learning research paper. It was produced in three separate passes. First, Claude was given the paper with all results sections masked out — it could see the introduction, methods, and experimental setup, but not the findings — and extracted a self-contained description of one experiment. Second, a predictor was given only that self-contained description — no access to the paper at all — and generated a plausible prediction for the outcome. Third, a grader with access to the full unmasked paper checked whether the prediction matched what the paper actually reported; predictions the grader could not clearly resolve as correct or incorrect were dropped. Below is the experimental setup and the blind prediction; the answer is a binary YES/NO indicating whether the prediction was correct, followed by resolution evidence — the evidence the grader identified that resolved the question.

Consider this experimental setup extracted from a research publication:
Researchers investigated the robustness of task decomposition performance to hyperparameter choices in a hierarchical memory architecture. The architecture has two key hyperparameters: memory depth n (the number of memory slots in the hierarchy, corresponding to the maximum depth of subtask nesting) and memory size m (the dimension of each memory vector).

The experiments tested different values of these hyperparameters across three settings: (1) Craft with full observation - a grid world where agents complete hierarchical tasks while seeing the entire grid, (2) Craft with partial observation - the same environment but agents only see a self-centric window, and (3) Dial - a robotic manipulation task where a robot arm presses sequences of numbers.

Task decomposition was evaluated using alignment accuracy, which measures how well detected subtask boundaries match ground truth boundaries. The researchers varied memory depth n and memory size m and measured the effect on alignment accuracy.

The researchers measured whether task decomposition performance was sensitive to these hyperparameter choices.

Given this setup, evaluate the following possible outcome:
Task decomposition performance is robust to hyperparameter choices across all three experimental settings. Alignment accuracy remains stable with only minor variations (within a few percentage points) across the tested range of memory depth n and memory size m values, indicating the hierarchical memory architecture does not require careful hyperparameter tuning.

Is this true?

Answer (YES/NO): YES